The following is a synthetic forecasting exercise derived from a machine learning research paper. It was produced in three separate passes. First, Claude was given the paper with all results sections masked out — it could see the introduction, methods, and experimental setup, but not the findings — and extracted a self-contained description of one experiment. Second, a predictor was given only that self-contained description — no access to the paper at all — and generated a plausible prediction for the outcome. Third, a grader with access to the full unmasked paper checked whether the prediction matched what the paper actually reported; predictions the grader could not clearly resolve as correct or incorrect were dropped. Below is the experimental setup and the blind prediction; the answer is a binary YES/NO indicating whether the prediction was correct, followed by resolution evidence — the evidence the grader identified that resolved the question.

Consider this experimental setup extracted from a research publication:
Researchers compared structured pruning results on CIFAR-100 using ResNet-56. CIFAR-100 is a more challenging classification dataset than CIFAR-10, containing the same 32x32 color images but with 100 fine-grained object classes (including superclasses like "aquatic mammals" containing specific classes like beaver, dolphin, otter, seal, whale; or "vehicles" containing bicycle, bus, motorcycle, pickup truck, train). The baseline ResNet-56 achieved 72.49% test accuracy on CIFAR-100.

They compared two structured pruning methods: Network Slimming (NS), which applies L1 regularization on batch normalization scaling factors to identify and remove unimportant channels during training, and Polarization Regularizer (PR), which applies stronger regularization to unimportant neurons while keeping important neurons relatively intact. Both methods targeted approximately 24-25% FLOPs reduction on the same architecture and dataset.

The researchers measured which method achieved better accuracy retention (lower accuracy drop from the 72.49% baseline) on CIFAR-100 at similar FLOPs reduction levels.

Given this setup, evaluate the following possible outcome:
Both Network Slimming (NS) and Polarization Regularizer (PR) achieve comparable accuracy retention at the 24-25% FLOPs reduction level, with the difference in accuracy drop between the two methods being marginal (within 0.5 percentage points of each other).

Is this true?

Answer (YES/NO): NO